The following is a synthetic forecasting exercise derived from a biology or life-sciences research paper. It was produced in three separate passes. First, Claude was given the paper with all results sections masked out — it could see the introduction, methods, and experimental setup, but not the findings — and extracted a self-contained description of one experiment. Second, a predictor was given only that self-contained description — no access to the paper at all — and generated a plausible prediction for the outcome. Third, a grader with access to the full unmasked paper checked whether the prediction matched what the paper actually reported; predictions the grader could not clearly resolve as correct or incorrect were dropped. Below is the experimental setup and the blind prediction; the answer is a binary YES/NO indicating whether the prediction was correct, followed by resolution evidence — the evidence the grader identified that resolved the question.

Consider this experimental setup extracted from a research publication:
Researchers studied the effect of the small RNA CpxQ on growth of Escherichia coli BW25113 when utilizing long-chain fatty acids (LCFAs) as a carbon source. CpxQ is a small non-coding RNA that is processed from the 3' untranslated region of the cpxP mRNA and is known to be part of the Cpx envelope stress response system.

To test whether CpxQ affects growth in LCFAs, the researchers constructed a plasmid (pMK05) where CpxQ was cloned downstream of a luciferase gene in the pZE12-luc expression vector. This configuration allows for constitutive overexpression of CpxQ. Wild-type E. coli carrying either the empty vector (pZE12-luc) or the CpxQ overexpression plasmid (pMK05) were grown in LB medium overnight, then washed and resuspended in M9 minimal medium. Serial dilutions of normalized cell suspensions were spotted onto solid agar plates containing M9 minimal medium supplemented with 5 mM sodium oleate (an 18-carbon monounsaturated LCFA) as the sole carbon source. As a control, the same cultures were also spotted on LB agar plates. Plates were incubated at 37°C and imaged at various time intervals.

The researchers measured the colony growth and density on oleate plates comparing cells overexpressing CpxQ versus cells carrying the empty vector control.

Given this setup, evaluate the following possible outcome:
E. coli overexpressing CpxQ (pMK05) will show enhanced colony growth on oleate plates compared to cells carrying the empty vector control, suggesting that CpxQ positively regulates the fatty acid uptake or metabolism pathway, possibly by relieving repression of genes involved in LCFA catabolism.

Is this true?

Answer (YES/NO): NO